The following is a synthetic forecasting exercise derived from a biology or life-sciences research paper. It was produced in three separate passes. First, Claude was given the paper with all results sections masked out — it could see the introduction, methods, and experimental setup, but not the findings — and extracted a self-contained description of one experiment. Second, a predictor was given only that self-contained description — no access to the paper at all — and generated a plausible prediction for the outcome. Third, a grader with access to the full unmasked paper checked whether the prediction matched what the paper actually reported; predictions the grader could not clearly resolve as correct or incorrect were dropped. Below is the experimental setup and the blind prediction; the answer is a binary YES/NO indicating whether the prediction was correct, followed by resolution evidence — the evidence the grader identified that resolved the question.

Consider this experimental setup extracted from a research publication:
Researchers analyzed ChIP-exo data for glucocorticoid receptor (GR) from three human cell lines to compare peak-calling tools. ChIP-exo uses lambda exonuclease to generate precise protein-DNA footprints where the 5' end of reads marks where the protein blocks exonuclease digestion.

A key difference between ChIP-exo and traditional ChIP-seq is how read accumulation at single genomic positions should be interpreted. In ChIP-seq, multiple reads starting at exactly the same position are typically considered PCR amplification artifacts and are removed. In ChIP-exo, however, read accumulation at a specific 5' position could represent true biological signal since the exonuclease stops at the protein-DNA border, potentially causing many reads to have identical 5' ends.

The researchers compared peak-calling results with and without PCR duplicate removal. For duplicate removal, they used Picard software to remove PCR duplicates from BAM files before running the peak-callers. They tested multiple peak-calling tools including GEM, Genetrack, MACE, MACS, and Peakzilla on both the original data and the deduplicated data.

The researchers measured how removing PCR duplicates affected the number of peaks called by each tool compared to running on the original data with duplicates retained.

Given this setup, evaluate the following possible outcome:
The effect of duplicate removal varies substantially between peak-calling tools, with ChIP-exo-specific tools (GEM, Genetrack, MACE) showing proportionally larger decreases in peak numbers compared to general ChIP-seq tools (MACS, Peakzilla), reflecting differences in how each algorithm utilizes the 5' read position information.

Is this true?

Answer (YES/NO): NO